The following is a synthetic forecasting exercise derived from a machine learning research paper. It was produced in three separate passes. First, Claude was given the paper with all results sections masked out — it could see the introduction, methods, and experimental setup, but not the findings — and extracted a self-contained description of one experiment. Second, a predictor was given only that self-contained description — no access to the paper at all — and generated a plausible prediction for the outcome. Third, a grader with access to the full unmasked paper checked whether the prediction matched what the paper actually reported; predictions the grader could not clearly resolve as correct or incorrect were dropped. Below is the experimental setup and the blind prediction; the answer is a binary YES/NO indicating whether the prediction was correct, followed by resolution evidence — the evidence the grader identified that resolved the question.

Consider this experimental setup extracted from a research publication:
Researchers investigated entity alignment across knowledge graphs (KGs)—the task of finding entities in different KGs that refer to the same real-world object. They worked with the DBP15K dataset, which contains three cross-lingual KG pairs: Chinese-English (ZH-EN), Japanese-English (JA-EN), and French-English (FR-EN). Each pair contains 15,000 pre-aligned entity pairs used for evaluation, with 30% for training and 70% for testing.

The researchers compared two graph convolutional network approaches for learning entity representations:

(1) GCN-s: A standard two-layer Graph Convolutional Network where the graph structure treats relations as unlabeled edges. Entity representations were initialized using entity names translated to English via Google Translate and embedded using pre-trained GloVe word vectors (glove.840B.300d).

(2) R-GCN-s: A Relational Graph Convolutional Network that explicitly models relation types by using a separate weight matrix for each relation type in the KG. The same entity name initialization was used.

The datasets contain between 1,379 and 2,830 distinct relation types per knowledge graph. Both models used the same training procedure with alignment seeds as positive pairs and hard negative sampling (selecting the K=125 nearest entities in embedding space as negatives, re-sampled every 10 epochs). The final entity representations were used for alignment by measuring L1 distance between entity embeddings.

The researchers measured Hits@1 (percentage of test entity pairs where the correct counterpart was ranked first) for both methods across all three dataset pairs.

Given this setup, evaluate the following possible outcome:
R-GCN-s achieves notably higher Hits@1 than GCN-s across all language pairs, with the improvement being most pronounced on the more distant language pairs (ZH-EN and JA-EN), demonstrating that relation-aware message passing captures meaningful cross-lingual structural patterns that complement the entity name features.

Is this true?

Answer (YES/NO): NO